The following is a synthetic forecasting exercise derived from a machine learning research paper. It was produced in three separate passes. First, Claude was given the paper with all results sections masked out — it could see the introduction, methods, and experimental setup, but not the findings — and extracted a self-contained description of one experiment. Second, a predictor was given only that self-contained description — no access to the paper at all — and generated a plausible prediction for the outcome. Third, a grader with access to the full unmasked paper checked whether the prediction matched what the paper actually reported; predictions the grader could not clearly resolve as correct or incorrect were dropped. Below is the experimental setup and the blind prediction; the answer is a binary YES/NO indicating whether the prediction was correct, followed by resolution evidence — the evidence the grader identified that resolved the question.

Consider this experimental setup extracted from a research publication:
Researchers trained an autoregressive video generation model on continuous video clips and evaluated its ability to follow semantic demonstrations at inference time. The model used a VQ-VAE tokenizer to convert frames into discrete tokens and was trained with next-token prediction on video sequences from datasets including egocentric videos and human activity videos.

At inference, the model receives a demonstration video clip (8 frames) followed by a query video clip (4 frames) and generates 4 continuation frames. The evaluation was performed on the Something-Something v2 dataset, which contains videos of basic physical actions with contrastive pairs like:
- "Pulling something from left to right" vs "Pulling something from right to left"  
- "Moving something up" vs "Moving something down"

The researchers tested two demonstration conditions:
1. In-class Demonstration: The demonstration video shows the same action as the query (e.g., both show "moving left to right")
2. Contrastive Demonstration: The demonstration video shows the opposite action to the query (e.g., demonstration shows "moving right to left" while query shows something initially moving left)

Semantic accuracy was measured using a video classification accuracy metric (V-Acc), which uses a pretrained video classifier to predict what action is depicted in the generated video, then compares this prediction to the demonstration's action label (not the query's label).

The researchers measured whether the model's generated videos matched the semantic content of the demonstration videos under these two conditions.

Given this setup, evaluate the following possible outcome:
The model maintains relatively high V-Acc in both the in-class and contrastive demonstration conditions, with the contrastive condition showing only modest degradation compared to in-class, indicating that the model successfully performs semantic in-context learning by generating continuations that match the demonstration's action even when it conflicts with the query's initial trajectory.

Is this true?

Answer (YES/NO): NO